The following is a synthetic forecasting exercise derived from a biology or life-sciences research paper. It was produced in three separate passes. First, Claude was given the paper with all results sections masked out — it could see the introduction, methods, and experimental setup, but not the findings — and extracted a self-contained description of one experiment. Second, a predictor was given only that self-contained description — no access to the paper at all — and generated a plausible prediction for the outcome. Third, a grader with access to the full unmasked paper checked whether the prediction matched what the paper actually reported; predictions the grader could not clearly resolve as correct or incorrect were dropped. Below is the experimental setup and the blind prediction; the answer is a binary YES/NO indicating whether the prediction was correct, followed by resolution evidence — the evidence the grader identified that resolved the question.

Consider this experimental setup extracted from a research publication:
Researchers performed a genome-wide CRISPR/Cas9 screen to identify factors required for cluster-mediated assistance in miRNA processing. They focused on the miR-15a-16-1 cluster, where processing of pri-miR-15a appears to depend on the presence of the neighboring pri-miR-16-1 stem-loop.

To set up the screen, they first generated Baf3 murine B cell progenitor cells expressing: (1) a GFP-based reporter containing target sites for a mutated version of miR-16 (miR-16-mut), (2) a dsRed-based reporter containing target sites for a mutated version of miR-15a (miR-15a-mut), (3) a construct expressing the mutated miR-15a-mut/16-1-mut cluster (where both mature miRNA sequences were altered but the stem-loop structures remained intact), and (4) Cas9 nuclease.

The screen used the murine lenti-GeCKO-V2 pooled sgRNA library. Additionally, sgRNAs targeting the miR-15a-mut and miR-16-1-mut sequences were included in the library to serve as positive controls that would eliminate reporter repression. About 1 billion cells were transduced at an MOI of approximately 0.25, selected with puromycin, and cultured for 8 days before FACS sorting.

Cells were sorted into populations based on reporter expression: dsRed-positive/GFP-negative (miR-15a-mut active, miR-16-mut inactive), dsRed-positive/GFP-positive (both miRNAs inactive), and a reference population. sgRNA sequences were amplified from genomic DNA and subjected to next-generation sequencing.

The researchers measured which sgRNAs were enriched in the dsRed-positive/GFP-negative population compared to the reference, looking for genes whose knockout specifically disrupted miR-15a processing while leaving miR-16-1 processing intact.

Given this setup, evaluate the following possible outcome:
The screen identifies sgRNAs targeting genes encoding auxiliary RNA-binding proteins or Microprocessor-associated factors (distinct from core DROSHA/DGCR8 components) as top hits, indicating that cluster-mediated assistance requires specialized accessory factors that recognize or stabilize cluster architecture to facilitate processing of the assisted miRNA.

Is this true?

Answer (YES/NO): NO